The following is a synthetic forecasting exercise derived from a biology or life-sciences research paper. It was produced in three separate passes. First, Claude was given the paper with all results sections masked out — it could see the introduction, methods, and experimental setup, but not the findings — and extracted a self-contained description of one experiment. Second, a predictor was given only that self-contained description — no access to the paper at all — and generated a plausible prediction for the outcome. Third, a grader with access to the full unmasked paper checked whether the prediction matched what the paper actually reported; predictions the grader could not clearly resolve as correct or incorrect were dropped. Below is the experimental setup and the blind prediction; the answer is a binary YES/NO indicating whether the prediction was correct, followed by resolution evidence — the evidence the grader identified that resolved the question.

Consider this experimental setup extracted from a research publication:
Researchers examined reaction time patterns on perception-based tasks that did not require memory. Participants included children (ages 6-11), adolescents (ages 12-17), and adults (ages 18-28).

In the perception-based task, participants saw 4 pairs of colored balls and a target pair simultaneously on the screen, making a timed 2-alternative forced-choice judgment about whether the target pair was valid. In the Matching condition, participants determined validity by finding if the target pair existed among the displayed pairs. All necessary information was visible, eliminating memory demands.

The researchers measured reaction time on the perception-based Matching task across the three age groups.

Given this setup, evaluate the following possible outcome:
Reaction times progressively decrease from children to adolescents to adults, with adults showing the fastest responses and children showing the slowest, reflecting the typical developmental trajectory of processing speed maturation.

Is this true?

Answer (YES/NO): NO